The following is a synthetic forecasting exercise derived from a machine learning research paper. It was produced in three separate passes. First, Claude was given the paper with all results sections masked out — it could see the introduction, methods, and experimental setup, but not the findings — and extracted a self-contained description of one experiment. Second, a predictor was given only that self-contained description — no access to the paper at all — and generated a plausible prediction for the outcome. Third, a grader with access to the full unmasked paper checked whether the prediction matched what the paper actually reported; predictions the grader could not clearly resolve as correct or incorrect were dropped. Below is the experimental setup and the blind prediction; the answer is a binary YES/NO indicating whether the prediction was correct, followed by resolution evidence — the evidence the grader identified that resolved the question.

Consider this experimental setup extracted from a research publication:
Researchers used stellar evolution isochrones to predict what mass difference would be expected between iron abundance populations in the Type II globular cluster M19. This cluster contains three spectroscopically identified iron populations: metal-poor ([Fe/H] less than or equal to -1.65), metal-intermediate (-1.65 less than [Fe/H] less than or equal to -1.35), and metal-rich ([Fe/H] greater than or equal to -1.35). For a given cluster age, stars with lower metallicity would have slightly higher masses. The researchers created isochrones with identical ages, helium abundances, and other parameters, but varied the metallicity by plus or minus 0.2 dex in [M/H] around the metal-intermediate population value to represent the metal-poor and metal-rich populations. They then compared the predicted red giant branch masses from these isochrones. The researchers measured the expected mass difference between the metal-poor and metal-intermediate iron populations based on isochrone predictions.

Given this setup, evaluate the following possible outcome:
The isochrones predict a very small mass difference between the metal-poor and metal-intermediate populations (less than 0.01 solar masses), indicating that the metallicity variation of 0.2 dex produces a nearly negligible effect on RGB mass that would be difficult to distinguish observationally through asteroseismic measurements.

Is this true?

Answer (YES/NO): NO